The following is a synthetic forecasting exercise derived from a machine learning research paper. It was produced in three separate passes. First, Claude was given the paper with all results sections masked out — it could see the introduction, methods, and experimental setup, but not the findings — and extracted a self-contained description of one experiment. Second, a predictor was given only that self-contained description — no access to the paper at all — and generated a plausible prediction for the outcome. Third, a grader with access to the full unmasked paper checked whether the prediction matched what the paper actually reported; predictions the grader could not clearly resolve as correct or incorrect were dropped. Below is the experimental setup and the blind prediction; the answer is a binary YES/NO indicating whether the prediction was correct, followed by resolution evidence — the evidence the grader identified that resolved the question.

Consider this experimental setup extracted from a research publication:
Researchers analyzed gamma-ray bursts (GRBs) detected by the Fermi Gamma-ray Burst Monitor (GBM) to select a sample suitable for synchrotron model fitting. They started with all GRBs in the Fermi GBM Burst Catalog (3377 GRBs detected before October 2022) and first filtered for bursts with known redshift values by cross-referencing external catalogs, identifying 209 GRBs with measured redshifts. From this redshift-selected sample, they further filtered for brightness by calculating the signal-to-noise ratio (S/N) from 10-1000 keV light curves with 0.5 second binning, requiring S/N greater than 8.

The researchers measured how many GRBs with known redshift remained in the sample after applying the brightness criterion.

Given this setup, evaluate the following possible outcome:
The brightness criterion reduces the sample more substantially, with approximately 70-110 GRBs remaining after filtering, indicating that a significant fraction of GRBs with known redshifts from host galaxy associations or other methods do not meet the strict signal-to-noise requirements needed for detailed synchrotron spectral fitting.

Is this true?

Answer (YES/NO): NO